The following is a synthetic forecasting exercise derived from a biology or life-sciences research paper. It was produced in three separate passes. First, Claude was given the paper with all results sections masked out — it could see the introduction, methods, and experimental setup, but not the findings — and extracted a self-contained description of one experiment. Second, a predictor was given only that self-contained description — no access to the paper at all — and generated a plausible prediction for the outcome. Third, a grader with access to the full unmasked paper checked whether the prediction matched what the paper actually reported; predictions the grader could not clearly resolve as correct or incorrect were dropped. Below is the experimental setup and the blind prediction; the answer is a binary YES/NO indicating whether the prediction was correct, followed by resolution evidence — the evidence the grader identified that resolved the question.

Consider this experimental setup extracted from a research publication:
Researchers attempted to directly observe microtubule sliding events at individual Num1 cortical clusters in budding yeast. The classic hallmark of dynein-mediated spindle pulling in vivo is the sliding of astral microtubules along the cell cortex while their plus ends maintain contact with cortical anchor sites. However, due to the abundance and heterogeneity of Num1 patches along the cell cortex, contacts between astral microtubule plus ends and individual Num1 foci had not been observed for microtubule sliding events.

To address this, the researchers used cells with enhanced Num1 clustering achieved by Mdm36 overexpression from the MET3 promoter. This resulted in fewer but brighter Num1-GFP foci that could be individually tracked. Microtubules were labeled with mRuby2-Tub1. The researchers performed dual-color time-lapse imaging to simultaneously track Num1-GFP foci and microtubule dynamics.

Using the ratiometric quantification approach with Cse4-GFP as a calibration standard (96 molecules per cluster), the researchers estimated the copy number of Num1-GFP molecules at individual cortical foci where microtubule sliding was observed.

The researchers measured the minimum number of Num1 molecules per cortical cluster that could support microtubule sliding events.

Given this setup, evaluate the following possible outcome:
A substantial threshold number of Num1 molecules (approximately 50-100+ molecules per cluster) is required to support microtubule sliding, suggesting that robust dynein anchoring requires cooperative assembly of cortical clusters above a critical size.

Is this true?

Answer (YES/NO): NO